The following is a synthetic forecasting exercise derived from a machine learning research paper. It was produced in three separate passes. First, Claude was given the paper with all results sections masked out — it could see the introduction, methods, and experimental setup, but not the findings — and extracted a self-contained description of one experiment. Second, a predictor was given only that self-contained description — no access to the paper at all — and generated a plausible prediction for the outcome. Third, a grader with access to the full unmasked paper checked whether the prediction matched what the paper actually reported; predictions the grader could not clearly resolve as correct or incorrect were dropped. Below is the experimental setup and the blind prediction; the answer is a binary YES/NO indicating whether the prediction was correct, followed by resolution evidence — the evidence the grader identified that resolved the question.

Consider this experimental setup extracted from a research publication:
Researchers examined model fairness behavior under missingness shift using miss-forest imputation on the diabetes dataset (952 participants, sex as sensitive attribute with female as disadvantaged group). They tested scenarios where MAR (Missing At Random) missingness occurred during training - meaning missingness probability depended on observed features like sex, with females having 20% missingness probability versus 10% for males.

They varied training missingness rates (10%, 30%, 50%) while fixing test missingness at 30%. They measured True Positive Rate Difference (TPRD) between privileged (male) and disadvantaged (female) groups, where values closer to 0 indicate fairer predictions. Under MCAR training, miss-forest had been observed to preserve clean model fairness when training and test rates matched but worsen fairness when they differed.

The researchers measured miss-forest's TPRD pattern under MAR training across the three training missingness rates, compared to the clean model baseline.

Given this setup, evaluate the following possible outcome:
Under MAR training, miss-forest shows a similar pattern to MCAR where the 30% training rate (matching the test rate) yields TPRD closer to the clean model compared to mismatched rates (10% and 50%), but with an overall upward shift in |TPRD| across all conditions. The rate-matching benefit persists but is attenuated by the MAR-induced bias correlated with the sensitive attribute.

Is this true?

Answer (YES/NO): NO